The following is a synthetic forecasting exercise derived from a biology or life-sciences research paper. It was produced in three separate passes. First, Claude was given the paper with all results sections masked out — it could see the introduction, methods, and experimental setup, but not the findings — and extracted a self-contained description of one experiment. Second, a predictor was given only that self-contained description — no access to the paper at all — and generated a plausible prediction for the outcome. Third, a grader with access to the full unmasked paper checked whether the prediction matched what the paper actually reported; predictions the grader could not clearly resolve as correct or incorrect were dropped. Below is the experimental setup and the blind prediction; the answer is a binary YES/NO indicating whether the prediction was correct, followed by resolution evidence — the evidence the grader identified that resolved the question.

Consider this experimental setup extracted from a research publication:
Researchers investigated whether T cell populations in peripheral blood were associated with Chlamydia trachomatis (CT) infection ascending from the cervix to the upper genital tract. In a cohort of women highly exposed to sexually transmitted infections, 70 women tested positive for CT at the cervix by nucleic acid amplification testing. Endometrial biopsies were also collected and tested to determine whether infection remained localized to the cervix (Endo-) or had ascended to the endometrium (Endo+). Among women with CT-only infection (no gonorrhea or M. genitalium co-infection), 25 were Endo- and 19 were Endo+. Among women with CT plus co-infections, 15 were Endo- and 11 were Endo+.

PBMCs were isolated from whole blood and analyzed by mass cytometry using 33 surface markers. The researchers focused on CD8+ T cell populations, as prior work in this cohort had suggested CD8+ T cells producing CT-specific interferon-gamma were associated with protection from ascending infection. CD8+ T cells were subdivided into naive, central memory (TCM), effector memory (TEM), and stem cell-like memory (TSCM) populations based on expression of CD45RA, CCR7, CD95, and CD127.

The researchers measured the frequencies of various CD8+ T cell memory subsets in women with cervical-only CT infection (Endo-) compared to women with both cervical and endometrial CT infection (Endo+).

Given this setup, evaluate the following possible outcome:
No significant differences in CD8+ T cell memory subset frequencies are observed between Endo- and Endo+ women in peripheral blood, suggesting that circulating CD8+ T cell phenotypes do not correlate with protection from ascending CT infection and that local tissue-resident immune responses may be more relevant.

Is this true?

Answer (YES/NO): YES